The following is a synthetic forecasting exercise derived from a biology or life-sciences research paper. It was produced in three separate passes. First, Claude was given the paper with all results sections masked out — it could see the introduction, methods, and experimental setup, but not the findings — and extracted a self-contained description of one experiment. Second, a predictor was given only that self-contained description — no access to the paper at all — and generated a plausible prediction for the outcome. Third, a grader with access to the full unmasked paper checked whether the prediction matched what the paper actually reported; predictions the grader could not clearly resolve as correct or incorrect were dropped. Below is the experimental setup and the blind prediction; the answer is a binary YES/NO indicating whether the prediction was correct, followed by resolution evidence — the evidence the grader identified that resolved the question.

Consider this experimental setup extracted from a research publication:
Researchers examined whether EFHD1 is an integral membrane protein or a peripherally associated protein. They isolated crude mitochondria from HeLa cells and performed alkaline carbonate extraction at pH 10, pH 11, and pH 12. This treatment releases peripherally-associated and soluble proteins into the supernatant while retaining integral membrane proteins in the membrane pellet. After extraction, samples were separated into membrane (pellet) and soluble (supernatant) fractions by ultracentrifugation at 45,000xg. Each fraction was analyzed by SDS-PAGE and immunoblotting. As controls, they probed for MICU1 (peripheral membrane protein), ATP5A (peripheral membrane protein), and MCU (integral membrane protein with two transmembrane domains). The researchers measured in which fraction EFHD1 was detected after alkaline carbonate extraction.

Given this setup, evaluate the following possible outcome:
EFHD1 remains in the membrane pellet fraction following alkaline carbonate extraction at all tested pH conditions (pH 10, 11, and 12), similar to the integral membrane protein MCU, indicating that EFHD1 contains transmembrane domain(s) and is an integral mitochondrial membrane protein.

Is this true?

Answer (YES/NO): NO